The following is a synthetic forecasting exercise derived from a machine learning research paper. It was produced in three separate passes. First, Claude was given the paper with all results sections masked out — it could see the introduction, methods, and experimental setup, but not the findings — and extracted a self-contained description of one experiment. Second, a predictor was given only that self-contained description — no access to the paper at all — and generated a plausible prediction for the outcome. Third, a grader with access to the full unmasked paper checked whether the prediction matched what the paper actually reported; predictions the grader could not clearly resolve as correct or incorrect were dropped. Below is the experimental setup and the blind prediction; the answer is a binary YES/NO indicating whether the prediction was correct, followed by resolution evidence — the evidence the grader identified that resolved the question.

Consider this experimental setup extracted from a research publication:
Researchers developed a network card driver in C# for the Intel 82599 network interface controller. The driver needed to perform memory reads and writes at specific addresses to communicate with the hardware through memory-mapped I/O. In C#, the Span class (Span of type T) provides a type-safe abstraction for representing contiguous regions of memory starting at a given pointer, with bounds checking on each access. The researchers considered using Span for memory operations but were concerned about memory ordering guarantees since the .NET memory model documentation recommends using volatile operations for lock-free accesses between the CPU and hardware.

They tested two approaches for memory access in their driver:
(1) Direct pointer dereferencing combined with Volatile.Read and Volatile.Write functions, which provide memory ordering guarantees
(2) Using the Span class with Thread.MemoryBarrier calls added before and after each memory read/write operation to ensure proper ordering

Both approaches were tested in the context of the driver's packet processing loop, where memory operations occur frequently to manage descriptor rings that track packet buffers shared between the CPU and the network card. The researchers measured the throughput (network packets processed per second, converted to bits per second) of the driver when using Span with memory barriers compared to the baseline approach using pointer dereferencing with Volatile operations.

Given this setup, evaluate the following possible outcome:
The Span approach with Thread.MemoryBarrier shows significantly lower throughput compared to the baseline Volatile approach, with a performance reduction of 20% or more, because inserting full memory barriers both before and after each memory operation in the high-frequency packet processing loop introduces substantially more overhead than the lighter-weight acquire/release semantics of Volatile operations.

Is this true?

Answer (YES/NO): NO